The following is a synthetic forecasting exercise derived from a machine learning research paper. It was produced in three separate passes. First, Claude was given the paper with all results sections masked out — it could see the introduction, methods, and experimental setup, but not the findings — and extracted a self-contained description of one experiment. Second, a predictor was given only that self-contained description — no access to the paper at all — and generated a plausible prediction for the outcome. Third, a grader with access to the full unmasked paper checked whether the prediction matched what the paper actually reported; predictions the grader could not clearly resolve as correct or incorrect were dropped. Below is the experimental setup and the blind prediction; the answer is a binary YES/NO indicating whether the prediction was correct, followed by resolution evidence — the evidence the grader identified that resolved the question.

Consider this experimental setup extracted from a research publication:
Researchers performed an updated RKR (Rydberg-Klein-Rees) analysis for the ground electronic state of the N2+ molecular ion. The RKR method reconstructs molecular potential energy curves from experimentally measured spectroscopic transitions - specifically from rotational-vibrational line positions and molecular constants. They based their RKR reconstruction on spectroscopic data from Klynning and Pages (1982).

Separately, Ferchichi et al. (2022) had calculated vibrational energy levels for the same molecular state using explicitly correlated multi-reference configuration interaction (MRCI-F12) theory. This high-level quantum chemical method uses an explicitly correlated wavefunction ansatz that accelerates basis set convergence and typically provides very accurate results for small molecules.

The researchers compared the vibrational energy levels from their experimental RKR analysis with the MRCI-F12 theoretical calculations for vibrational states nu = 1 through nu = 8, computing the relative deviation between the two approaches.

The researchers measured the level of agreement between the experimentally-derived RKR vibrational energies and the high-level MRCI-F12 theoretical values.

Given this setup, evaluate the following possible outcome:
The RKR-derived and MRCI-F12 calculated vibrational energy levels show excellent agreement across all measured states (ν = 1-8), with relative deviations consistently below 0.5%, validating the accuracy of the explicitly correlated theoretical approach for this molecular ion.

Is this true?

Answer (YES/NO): YES